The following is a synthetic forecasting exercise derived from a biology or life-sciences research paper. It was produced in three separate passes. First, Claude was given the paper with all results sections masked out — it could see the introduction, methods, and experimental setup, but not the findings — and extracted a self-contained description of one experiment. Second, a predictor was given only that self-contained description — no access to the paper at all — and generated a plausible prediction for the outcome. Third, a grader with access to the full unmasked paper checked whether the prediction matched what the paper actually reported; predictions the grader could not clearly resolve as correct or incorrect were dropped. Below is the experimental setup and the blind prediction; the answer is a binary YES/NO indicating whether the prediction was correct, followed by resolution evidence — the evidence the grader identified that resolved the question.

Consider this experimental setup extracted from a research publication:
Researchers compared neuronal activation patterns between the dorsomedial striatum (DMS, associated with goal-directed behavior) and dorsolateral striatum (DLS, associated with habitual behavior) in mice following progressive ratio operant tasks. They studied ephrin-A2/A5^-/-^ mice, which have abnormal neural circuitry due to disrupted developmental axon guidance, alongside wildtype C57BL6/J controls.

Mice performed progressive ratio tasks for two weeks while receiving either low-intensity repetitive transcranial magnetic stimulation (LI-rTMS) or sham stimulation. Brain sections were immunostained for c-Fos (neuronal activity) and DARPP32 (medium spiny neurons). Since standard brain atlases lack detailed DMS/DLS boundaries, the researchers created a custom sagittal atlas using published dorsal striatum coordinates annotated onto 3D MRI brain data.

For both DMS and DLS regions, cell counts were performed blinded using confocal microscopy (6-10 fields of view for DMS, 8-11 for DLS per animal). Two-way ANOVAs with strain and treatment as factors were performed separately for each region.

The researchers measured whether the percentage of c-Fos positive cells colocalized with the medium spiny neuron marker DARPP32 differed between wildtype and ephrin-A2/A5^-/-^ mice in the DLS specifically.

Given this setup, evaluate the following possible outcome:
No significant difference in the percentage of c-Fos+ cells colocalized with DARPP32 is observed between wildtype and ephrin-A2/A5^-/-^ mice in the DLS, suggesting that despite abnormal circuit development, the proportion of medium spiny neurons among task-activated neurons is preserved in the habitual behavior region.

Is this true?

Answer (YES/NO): YES